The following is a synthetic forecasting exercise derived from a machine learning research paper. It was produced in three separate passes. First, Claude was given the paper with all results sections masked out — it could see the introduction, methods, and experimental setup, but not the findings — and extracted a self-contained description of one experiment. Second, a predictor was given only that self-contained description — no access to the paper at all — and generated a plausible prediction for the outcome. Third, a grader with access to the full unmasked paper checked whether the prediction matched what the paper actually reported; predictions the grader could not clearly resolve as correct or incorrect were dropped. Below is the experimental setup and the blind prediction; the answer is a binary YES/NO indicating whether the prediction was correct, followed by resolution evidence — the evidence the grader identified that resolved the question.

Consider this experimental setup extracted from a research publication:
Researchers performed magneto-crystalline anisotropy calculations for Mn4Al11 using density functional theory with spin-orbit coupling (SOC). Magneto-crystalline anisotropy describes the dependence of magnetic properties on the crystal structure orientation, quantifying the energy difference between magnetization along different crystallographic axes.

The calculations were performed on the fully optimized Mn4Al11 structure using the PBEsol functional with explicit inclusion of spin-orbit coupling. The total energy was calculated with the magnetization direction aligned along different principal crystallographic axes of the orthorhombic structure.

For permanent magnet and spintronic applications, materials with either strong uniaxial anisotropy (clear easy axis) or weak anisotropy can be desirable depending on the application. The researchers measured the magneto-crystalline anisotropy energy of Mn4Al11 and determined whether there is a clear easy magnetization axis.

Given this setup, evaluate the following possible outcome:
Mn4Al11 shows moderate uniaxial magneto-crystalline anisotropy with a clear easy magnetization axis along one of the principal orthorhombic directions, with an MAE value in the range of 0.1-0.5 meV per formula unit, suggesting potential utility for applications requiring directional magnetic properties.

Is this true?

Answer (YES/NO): NO